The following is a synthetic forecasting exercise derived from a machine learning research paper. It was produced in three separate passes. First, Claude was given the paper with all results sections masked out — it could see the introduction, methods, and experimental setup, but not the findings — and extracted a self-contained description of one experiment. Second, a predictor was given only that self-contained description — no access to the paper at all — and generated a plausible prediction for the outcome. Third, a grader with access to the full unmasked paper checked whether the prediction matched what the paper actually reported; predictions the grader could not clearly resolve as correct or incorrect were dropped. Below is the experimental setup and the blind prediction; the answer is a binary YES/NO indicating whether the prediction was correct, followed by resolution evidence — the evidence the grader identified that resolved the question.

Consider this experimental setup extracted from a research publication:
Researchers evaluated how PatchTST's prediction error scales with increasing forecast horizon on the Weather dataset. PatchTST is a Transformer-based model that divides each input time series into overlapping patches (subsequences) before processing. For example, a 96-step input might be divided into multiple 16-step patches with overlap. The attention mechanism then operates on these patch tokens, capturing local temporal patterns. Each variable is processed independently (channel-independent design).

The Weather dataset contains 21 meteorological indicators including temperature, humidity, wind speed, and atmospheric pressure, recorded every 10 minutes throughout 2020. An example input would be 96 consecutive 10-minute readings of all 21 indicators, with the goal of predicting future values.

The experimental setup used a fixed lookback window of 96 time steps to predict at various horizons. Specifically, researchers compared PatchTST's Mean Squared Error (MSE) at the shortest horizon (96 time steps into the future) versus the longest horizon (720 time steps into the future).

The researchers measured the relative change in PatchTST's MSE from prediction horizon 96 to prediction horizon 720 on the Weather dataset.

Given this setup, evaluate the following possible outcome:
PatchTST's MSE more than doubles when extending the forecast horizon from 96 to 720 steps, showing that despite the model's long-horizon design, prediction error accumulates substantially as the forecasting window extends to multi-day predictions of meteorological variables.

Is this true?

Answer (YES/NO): NO